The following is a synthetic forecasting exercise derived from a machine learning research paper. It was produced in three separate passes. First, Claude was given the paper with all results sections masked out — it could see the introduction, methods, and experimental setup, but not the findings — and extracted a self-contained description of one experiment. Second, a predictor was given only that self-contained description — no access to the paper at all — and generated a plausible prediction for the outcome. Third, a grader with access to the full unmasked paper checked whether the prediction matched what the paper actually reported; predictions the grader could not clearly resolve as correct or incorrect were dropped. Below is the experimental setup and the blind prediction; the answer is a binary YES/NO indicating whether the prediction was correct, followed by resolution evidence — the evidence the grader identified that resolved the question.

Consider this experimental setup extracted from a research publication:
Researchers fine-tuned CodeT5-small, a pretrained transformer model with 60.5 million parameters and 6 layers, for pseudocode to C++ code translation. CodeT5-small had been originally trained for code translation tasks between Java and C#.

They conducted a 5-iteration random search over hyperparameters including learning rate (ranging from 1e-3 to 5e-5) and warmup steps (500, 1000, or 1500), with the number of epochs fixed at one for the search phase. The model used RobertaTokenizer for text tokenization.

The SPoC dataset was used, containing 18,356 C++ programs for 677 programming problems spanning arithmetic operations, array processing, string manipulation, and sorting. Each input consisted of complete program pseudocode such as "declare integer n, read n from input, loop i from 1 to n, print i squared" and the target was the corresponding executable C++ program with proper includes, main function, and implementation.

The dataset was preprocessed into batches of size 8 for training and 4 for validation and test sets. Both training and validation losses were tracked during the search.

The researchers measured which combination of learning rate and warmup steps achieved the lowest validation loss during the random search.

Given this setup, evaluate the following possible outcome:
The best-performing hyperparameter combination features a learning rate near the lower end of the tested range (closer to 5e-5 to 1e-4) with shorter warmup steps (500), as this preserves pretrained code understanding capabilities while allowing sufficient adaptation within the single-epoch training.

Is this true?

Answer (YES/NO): NO